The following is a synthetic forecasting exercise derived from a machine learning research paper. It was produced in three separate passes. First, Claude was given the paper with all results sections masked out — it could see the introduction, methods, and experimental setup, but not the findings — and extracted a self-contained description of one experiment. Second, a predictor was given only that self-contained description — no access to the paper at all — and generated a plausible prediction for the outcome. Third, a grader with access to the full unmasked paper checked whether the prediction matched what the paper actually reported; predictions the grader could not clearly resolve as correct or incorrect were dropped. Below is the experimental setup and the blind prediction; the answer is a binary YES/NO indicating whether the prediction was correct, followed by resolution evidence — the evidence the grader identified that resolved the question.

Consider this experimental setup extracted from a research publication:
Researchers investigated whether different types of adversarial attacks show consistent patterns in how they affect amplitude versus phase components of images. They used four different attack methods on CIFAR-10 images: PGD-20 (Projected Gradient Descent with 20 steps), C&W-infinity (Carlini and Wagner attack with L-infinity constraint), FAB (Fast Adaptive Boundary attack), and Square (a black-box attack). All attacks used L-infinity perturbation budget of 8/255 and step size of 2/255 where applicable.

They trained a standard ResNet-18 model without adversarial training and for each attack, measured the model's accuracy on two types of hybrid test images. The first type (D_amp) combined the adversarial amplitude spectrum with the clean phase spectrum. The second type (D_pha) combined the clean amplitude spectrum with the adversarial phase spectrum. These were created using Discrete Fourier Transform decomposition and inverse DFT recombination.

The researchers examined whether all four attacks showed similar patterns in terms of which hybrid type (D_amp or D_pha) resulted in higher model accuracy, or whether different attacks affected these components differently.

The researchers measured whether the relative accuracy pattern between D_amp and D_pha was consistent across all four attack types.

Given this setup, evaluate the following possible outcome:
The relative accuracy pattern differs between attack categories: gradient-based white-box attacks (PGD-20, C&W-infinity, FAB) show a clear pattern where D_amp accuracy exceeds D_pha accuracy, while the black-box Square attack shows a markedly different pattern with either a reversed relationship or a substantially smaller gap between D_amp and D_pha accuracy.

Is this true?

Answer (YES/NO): NO